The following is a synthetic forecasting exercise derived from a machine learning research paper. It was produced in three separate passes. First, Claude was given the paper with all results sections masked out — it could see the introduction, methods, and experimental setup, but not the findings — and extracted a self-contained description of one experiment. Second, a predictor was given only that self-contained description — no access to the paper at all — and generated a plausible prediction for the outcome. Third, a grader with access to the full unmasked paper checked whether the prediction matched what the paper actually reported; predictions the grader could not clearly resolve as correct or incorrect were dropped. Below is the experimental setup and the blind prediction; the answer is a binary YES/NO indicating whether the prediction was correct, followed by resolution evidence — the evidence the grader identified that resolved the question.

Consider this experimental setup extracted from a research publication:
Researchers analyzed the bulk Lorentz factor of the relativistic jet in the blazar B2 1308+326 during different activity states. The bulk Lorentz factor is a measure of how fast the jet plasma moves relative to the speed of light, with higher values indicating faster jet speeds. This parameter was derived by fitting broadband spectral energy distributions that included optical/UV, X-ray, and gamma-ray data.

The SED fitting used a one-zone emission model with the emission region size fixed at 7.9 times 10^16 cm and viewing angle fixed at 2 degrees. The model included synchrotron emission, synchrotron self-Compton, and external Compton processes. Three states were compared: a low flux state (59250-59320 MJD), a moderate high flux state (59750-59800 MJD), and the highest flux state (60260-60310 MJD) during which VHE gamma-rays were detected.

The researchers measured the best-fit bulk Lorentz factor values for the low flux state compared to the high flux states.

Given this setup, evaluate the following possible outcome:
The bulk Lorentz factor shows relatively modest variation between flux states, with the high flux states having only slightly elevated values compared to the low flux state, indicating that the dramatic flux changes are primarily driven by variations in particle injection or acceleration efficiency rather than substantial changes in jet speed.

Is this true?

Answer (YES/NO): NO